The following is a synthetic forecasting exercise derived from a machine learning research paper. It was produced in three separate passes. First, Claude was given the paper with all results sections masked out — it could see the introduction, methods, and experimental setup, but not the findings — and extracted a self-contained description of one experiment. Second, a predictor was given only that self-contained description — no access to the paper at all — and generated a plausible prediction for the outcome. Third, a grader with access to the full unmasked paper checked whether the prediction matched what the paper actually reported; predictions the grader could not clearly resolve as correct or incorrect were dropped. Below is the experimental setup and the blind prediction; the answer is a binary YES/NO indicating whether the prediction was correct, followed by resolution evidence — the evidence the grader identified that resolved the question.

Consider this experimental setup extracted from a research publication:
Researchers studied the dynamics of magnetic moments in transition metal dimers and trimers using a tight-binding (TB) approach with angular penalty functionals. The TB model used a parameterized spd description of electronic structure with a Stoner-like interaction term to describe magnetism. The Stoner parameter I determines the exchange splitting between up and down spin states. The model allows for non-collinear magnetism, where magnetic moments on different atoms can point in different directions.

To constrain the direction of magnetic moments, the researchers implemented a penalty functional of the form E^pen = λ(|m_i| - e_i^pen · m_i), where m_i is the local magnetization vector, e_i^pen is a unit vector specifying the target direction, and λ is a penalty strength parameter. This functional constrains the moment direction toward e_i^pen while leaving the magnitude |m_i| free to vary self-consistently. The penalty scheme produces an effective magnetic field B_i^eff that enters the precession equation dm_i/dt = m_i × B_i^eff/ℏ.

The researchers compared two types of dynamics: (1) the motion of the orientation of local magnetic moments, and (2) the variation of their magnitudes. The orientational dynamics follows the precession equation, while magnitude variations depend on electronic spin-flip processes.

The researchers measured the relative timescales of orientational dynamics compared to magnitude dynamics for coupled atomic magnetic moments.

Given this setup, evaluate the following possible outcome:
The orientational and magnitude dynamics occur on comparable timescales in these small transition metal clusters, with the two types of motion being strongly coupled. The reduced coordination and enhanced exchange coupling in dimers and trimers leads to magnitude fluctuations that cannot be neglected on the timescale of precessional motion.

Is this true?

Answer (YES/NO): NO